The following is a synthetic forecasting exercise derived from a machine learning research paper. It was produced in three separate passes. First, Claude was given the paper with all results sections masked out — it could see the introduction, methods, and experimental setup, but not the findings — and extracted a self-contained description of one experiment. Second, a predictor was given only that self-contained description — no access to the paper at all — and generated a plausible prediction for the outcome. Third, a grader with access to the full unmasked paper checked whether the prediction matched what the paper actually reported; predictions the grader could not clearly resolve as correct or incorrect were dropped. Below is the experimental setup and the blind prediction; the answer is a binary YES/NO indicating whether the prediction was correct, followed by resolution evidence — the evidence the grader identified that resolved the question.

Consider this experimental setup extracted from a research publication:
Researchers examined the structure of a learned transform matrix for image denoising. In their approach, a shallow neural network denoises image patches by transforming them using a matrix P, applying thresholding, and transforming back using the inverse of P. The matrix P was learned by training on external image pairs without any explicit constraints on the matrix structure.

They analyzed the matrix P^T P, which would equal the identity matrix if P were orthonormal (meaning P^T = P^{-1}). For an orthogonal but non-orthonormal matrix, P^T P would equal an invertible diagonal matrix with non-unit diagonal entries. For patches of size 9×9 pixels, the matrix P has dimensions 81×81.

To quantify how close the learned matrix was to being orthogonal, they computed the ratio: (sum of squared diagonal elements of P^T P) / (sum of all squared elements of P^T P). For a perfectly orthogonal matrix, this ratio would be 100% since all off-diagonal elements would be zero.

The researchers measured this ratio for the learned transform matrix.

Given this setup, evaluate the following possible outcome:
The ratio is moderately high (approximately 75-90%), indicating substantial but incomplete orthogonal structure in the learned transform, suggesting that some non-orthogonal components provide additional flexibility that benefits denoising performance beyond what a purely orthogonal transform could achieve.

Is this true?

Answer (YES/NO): NO